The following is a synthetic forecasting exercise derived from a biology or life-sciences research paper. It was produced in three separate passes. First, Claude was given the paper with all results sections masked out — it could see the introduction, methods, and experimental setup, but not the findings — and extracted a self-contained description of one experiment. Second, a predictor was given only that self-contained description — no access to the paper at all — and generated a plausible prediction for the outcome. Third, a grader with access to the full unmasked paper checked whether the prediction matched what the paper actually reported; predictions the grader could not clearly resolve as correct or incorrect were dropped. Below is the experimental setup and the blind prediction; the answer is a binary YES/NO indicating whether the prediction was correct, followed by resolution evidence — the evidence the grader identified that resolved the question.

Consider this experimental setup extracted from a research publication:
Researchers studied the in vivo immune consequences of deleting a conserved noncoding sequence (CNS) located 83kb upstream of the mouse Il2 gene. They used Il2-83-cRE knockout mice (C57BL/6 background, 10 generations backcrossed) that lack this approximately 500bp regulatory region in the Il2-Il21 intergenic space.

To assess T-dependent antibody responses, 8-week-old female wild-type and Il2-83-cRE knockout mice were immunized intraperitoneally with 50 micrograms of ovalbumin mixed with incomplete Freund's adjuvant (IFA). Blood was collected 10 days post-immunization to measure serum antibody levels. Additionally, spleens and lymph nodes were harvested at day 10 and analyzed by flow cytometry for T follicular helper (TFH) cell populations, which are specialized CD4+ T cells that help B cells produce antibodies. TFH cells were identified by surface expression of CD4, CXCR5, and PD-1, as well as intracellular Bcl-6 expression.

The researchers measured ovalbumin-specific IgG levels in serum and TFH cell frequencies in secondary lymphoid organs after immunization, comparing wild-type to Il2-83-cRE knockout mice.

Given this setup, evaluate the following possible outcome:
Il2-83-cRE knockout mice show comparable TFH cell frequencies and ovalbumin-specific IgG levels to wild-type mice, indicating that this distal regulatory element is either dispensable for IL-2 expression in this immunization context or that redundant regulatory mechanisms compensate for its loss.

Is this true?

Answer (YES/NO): NO